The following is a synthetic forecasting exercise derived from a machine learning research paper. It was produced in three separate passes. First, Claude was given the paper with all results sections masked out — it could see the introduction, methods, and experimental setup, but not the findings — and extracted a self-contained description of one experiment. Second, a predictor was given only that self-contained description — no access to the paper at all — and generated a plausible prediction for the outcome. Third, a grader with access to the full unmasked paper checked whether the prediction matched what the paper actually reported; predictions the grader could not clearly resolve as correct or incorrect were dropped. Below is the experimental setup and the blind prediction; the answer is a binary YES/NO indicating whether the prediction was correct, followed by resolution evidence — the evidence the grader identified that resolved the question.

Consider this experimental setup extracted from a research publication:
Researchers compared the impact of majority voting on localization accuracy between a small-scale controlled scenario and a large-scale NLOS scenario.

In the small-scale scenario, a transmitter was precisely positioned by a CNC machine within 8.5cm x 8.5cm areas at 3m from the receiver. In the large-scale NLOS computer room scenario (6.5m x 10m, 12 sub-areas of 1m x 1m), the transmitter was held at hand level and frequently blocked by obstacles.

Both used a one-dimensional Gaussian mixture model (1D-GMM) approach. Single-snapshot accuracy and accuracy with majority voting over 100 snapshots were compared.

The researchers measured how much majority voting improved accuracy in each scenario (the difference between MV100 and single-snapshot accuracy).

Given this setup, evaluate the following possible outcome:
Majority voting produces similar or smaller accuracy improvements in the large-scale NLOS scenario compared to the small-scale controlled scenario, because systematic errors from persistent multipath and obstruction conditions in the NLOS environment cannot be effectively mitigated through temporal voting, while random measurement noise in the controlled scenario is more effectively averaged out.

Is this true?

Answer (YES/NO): NO